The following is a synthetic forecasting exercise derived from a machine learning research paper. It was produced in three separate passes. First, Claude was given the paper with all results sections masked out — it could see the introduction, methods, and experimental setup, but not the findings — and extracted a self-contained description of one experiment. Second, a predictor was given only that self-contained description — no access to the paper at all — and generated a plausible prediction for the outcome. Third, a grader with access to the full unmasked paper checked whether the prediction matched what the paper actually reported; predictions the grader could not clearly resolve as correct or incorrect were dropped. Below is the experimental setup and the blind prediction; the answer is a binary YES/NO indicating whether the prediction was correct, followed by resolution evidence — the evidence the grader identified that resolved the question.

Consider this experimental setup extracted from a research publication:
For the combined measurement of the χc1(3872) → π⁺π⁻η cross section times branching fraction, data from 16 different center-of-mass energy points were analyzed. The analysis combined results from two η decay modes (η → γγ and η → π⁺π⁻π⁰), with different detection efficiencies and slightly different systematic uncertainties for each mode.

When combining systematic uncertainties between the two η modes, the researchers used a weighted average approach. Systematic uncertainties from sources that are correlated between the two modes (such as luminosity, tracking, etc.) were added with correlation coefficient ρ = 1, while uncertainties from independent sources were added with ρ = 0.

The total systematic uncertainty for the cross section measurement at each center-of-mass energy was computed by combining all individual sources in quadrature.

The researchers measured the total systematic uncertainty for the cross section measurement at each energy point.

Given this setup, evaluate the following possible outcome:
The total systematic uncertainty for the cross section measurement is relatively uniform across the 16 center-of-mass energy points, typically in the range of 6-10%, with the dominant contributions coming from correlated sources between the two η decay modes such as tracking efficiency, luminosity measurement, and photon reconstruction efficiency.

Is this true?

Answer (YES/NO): NO